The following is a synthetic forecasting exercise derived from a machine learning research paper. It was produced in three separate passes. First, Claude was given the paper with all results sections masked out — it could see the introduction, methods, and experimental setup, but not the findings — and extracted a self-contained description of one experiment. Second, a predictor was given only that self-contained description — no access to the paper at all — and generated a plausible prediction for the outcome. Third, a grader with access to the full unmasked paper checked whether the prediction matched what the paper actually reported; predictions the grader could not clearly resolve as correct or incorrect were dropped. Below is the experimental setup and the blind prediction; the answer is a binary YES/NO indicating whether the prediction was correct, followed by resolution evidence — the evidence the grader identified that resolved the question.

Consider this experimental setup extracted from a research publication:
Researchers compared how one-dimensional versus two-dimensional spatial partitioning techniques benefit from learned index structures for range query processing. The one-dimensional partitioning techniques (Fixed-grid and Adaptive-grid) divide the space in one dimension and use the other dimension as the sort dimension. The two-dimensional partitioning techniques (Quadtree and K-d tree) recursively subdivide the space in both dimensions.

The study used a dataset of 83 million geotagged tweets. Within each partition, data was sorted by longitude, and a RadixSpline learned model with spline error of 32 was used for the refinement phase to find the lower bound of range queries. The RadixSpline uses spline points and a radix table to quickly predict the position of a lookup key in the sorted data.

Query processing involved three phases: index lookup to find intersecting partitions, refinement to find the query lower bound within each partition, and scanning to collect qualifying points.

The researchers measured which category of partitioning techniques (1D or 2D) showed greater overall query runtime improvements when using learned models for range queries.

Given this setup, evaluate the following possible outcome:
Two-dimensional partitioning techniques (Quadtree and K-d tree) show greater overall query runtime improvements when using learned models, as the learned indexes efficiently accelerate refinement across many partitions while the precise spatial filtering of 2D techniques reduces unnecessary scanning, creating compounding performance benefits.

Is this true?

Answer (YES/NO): NO